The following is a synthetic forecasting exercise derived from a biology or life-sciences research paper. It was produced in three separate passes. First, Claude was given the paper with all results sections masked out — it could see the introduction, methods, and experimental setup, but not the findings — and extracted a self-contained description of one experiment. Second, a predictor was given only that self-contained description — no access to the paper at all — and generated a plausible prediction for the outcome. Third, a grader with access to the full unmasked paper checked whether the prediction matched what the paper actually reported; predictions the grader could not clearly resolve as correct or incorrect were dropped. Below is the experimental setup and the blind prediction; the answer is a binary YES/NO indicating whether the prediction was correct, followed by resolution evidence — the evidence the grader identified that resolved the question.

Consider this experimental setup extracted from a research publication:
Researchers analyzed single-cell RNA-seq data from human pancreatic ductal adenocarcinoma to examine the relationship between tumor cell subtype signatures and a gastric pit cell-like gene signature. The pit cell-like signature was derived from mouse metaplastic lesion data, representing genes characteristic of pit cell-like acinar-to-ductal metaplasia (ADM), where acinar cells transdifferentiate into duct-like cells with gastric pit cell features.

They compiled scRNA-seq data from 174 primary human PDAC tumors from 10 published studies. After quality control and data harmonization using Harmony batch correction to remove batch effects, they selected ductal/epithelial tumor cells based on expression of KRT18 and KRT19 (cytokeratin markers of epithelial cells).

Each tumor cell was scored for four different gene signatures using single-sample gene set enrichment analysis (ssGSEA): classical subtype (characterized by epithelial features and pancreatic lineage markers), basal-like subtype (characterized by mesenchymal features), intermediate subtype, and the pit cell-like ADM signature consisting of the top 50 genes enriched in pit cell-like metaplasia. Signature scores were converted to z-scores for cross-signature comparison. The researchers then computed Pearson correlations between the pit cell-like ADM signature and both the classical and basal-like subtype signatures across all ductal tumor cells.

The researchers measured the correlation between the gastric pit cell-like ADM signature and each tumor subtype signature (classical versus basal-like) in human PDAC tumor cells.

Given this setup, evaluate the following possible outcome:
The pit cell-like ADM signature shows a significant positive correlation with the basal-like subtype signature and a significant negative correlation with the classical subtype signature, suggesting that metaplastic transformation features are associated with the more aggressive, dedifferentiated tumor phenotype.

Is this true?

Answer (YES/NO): NO